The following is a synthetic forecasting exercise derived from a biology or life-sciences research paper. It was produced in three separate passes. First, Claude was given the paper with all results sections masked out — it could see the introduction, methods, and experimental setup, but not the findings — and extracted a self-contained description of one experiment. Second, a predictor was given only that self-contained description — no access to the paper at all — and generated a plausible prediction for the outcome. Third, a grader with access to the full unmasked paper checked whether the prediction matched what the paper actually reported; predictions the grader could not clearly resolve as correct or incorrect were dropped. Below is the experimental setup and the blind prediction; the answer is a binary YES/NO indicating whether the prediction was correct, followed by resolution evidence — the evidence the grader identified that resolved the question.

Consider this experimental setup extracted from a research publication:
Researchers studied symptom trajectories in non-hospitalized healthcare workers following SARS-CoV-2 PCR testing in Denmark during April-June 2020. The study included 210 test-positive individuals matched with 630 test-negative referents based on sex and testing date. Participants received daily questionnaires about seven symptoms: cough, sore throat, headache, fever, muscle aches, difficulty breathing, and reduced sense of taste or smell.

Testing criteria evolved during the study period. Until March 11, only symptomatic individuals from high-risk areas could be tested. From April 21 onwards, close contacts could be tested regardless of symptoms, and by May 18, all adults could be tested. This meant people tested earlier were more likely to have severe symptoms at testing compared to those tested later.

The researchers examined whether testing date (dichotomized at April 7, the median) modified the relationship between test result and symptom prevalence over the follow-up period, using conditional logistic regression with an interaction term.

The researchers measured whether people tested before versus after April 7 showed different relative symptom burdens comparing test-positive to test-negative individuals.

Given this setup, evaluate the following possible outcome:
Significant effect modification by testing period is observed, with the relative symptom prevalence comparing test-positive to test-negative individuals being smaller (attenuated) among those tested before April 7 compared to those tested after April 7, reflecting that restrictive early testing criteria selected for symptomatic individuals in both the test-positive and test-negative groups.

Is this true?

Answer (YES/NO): NO